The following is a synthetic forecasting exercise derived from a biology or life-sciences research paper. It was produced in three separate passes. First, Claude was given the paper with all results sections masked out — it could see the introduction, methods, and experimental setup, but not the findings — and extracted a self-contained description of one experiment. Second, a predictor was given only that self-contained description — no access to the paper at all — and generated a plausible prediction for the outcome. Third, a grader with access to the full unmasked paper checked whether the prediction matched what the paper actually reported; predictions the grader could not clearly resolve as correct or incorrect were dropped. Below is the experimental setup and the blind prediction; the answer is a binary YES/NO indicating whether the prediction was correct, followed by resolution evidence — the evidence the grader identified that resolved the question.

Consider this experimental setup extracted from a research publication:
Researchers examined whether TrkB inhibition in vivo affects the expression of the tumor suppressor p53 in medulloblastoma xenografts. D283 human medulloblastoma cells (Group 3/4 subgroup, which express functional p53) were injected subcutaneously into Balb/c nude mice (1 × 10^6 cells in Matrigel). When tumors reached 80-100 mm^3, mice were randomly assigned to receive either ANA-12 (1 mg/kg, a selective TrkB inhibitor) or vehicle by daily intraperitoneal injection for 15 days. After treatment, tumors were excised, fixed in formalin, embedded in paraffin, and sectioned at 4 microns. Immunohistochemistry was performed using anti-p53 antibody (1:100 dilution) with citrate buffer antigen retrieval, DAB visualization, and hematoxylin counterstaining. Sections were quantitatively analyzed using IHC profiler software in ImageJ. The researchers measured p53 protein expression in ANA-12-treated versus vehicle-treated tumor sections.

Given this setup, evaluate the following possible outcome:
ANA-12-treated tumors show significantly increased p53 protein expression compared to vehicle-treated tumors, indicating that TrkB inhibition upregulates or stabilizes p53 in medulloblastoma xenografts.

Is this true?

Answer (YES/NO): NO